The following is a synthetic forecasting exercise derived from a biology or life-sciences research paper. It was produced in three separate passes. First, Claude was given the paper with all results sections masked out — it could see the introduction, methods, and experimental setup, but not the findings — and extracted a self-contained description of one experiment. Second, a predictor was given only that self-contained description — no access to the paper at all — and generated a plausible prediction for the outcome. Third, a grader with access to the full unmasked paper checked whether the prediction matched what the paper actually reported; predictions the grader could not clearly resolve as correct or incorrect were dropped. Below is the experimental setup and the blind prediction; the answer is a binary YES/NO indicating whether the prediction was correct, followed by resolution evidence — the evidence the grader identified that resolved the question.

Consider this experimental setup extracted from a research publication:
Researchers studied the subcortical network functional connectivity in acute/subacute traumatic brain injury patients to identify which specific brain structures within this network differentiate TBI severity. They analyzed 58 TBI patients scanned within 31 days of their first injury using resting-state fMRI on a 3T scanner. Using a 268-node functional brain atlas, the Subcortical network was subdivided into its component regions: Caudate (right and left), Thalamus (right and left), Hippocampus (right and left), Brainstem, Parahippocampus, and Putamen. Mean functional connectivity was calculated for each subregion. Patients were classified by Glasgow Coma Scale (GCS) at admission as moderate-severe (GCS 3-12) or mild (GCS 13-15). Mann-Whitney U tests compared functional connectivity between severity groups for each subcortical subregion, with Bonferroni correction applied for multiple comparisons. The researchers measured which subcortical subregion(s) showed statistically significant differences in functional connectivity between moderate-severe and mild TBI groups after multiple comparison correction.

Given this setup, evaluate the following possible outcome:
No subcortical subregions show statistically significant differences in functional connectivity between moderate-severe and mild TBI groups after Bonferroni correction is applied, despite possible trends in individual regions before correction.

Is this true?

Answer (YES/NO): NO